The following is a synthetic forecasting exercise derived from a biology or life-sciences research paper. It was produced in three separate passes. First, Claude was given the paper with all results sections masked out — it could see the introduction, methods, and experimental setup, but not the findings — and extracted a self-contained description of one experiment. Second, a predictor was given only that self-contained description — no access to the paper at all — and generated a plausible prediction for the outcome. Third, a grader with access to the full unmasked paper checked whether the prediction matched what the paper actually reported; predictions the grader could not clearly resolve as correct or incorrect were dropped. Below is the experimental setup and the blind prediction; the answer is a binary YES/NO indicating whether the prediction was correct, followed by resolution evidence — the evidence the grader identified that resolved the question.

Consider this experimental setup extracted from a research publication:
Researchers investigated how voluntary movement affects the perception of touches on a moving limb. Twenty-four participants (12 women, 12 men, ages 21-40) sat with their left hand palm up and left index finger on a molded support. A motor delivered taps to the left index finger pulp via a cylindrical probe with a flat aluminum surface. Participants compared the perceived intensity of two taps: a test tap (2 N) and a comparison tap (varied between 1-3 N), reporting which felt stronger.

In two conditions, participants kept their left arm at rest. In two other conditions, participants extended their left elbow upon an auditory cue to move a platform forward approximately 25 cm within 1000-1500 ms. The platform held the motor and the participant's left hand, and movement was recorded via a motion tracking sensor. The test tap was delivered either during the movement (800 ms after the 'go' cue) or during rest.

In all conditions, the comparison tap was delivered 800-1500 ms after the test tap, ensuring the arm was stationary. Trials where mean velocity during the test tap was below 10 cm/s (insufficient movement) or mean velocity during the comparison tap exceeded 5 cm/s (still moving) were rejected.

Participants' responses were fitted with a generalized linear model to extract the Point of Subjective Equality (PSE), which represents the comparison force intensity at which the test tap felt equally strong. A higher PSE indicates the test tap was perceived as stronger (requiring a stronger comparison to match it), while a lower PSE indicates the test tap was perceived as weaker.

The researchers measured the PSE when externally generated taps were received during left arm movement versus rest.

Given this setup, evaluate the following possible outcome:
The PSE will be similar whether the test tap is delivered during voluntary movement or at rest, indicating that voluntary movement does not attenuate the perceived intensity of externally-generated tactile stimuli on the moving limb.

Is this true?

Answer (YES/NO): NO